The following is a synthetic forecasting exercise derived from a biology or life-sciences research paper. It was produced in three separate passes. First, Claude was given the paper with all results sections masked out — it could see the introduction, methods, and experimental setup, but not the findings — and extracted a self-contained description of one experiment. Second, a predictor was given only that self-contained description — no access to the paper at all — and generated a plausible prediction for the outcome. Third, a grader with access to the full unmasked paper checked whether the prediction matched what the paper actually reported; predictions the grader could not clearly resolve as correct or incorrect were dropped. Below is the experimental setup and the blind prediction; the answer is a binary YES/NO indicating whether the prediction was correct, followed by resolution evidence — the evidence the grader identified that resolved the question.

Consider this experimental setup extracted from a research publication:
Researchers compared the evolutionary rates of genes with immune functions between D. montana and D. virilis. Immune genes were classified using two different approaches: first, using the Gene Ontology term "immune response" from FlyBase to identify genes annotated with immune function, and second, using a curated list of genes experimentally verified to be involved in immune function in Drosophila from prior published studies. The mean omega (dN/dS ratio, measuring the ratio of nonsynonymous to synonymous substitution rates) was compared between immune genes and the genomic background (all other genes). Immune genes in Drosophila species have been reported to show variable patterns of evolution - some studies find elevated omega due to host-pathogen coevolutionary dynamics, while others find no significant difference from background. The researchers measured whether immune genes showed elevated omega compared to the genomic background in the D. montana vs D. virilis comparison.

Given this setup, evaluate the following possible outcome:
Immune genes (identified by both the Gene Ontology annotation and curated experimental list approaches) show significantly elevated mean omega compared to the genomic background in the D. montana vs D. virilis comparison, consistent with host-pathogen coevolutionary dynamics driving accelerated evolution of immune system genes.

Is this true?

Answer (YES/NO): NO